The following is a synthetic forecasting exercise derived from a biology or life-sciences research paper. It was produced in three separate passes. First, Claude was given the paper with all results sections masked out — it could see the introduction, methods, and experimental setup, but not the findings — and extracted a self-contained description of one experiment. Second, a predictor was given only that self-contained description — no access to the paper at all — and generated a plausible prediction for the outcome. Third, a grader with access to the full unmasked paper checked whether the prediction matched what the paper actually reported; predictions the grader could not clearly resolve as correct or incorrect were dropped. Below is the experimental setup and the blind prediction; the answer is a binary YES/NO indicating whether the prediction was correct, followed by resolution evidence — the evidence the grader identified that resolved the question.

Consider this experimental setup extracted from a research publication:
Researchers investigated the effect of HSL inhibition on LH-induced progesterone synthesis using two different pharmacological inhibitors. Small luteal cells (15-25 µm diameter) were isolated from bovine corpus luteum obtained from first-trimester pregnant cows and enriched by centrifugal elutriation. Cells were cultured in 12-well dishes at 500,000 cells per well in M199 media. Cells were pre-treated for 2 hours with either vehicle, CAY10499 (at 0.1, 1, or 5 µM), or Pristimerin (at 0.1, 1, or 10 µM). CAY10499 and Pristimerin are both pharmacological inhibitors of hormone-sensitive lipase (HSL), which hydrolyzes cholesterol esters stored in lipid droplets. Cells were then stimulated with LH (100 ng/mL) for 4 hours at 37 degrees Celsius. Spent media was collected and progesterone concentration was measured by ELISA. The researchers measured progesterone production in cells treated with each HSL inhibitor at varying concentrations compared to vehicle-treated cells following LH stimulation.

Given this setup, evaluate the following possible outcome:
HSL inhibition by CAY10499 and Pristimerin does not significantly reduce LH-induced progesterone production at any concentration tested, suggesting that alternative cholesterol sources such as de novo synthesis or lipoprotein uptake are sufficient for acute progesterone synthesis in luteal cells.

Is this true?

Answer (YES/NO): NO